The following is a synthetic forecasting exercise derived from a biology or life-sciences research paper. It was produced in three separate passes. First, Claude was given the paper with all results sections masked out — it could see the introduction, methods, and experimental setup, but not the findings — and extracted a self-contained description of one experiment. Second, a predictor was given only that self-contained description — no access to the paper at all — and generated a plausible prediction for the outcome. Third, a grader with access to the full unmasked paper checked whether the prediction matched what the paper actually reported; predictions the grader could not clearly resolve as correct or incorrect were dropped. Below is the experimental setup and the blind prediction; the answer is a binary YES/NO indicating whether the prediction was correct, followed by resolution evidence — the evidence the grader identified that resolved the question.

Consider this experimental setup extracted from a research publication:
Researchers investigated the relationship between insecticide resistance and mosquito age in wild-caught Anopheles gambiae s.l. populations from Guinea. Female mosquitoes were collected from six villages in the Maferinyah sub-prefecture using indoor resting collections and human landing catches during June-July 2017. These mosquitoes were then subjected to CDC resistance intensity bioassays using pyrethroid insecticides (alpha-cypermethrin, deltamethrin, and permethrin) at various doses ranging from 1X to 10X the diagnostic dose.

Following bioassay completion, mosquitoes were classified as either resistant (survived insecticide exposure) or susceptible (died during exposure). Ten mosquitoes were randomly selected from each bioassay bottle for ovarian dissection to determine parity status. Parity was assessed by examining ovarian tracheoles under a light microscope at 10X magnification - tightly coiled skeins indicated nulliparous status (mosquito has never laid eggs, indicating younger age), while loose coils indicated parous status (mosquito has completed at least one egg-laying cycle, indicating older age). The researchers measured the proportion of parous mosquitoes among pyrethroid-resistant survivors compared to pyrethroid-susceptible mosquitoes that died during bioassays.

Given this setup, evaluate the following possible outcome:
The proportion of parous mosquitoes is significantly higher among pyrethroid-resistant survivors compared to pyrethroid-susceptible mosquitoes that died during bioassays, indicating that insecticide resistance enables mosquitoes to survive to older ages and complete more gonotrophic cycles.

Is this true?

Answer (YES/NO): NO